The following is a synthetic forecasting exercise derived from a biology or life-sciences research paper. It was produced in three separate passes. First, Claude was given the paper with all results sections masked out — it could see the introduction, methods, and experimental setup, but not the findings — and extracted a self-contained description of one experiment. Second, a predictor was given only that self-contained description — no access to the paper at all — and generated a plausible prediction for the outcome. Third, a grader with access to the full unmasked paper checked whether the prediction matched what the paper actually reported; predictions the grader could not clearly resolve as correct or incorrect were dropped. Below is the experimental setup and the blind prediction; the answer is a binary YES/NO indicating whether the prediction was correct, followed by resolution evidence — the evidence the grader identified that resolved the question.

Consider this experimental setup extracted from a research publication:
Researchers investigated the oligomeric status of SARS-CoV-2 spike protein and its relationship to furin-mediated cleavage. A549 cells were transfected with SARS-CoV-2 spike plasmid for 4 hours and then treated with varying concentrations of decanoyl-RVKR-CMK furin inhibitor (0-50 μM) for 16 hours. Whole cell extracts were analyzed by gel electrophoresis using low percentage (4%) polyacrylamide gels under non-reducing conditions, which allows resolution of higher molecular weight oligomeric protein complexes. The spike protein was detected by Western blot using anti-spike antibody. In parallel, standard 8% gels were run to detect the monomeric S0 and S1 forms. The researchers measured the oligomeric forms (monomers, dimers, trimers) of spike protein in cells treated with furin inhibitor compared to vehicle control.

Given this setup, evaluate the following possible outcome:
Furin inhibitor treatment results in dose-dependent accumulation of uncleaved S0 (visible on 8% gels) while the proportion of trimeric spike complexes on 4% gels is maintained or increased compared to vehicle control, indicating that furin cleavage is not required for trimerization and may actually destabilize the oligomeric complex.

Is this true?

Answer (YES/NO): NO